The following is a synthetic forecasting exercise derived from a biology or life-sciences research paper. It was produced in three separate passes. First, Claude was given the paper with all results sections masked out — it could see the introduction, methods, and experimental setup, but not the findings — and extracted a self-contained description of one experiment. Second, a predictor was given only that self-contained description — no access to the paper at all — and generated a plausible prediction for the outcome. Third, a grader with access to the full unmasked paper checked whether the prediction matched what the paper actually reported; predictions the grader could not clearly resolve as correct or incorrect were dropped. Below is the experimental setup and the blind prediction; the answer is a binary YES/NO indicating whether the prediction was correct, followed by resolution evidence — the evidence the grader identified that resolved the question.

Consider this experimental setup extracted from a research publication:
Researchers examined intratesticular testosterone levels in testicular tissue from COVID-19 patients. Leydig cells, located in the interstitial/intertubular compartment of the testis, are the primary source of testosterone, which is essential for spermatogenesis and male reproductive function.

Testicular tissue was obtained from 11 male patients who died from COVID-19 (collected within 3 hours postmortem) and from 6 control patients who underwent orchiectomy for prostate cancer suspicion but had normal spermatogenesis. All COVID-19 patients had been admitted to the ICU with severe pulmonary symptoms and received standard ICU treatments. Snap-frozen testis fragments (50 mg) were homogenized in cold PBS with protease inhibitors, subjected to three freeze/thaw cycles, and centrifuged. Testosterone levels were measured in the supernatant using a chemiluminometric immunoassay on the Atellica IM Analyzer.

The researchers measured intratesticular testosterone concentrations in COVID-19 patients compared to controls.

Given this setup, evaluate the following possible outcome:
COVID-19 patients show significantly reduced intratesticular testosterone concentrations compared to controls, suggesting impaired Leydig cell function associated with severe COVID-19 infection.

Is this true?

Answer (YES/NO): YES